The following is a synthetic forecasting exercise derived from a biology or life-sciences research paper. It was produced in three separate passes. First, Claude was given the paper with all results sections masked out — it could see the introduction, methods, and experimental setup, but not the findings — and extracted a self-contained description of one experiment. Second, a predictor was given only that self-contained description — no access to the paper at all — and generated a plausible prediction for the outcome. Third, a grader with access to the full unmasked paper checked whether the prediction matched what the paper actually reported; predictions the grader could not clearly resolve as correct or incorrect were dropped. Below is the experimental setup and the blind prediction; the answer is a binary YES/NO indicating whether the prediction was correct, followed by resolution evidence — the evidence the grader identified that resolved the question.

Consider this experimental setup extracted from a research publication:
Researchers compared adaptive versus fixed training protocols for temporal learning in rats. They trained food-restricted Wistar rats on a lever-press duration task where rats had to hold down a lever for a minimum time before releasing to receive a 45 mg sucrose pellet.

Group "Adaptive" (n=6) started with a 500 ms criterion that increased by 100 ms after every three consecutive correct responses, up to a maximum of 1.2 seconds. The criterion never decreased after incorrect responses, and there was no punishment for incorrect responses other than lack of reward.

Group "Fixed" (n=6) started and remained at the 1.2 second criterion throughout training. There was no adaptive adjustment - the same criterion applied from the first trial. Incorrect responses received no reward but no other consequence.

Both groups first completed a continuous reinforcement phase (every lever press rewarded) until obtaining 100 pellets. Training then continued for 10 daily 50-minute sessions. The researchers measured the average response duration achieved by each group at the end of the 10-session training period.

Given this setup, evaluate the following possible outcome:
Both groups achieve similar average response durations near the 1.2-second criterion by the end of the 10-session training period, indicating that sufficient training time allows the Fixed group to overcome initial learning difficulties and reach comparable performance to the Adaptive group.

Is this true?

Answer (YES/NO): NO